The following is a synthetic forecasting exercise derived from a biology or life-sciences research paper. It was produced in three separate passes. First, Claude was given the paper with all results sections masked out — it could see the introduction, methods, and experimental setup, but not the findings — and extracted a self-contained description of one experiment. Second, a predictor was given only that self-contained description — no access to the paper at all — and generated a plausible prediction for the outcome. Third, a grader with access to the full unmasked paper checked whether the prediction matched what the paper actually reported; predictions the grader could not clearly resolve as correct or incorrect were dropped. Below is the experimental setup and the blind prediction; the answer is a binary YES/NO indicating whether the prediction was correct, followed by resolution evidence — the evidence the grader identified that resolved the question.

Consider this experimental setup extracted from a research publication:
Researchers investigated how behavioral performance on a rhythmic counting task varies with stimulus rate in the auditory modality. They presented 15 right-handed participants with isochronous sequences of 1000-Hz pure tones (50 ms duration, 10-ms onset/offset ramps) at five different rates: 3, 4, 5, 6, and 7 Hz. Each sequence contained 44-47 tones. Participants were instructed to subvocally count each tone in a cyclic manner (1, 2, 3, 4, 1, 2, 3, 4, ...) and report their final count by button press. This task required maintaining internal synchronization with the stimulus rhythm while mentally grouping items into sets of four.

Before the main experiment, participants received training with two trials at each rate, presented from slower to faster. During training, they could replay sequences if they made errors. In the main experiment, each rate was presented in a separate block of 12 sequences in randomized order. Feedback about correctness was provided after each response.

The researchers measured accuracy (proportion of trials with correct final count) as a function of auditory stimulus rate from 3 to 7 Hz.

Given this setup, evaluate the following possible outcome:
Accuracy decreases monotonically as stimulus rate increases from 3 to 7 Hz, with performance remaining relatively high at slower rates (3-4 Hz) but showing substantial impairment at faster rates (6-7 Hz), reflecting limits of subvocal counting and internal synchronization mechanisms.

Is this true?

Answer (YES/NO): YES